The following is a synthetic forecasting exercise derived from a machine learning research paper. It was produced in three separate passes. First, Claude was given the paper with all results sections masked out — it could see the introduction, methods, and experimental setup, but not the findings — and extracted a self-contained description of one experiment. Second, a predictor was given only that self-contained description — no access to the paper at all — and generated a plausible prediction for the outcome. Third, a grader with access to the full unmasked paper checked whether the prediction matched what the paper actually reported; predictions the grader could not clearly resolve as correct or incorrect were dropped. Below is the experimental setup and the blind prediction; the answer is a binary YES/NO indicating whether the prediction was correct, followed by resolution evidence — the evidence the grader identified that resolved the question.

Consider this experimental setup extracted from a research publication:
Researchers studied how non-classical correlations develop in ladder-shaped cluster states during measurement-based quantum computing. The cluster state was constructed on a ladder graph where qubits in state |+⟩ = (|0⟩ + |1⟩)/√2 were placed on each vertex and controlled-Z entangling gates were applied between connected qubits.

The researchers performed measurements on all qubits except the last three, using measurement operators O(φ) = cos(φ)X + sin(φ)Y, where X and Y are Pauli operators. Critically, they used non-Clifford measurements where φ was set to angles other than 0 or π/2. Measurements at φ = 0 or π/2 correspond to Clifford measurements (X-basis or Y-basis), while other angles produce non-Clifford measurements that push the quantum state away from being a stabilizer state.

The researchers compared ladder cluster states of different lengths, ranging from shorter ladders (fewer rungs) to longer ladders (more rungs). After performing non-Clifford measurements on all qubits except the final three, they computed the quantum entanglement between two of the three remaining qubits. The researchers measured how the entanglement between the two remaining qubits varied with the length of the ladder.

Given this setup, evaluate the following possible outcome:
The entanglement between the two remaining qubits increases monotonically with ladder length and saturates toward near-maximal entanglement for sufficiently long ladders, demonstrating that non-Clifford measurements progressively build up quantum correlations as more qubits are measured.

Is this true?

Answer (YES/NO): NO